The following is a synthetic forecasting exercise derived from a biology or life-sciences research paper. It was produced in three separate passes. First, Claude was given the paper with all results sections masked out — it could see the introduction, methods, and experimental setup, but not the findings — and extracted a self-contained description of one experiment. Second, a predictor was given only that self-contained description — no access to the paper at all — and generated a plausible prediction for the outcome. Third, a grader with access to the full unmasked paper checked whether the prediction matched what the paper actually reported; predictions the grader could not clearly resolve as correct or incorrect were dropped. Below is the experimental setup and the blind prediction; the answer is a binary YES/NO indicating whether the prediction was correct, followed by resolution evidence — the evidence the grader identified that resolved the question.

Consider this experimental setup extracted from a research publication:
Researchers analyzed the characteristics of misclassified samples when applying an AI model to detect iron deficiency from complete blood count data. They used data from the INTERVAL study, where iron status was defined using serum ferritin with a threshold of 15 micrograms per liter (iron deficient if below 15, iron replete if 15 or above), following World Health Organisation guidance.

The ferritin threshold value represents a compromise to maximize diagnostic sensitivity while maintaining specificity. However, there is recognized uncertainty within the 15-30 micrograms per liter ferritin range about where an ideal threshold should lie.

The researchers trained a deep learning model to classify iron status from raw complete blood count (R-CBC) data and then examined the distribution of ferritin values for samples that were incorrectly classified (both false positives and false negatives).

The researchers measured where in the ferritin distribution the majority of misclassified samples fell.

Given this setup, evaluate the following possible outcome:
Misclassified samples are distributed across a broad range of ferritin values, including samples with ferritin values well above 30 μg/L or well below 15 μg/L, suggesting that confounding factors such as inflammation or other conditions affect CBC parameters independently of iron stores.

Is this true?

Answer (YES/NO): NO